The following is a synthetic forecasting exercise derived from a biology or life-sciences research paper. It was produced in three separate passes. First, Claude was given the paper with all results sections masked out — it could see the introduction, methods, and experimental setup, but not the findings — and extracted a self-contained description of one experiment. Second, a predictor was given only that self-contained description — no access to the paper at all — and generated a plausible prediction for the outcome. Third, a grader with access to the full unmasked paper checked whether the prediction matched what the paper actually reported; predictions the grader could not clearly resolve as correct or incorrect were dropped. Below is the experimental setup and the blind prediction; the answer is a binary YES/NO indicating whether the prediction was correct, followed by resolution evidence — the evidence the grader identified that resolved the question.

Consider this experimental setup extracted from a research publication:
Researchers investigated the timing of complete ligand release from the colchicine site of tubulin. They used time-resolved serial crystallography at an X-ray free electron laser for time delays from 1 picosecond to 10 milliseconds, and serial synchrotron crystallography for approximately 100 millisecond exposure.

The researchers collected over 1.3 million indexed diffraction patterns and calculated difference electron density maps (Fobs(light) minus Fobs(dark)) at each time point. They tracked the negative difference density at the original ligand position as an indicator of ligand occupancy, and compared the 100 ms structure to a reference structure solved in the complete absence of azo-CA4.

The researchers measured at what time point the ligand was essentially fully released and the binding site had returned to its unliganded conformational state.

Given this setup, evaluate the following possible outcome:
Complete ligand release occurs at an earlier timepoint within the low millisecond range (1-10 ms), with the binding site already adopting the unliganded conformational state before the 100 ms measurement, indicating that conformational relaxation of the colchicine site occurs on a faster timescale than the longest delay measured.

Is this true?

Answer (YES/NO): NO